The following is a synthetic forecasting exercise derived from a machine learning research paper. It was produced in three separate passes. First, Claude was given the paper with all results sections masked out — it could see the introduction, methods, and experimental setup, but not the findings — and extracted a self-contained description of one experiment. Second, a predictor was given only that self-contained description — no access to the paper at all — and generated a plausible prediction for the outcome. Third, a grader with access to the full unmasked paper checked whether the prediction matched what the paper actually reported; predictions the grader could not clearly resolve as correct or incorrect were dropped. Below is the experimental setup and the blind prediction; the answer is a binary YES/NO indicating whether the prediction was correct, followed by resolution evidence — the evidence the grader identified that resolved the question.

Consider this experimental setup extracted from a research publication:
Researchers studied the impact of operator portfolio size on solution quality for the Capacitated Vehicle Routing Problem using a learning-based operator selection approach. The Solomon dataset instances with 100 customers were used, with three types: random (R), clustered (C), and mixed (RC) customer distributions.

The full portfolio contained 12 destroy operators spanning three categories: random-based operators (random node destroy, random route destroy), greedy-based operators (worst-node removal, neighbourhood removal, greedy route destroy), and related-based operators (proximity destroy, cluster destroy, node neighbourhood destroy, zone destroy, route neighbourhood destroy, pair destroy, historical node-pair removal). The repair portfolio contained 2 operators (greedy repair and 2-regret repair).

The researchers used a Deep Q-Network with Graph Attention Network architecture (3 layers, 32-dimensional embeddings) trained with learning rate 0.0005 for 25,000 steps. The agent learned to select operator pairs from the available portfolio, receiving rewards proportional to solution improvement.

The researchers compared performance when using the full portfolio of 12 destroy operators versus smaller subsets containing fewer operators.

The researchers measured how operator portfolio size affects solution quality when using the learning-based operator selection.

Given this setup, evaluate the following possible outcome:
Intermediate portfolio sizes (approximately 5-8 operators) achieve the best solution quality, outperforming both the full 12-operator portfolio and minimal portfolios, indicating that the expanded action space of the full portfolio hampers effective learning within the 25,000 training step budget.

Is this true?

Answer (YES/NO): NO